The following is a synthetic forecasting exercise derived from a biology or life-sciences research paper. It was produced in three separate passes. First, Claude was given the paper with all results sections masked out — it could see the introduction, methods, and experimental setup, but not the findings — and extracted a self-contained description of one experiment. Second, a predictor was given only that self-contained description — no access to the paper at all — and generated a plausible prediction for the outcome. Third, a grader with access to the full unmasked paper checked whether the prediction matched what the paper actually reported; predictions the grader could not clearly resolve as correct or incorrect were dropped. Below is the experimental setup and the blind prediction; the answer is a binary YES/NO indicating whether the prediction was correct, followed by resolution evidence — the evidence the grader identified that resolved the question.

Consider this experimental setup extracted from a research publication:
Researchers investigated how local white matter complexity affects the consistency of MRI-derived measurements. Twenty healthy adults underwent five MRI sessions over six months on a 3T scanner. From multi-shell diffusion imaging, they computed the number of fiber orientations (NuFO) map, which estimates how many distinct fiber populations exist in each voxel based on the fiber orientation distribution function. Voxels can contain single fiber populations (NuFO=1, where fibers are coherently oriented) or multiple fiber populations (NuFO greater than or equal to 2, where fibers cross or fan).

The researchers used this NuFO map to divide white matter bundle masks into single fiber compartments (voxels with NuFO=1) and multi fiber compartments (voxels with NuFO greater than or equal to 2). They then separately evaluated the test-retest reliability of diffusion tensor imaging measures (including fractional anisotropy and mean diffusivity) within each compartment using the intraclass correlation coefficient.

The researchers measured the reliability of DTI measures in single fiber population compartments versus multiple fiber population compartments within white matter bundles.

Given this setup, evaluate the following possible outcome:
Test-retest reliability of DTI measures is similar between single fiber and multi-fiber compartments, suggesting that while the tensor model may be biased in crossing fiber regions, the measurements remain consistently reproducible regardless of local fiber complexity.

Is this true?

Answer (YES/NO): NO